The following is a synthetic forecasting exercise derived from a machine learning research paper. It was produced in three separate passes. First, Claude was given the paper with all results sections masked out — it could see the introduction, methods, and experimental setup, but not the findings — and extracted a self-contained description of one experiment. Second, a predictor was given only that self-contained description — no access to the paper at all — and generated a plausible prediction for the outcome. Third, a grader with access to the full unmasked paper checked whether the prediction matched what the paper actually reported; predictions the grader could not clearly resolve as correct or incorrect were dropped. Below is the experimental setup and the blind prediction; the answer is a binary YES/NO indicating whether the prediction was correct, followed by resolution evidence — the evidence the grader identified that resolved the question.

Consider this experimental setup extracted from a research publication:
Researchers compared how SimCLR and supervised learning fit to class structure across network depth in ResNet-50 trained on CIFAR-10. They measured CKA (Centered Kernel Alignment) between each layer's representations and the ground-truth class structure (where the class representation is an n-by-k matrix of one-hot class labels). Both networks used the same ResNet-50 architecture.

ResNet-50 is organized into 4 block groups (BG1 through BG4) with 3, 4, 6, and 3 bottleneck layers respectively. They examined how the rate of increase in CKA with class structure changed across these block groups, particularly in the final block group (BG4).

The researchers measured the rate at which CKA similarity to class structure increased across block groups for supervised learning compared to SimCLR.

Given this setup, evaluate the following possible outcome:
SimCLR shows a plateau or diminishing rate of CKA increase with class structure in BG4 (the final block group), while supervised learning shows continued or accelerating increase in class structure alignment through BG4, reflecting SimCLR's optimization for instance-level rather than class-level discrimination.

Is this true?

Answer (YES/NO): NO